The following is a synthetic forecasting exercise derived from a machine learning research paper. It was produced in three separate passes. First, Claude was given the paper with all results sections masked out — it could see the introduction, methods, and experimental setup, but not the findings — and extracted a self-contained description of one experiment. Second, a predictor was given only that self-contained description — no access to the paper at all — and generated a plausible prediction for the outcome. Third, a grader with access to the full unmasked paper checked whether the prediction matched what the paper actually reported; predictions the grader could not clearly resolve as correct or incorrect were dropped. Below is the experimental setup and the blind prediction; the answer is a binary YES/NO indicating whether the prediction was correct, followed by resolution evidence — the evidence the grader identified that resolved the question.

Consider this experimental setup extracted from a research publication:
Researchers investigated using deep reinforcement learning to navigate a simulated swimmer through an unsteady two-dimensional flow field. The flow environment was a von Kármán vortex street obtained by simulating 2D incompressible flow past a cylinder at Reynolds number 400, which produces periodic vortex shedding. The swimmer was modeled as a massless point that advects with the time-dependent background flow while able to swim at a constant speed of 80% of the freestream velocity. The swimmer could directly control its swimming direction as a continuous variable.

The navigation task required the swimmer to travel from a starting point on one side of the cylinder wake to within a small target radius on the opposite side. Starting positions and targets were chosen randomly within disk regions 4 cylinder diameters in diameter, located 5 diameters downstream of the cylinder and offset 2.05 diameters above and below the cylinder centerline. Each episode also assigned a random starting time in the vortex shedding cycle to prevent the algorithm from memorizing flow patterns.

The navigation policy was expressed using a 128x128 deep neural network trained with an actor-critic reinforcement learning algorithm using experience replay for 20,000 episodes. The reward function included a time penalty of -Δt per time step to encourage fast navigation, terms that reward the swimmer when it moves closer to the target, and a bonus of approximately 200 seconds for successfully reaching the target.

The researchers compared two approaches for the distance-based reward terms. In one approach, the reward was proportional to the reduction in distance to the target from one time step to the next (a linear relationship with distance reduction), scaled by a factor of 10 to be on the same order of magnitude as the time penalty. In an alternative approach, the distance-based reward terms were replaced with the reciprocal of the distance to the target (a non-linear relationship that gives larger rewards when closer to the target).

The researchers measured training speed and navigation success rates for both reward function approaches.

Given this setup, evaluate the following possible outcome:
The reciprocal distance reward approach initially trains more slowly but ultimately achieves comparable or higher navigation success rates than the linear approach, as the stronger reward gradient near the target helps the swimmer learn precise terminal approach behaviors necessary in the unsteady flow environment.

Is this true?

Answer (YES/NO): NO